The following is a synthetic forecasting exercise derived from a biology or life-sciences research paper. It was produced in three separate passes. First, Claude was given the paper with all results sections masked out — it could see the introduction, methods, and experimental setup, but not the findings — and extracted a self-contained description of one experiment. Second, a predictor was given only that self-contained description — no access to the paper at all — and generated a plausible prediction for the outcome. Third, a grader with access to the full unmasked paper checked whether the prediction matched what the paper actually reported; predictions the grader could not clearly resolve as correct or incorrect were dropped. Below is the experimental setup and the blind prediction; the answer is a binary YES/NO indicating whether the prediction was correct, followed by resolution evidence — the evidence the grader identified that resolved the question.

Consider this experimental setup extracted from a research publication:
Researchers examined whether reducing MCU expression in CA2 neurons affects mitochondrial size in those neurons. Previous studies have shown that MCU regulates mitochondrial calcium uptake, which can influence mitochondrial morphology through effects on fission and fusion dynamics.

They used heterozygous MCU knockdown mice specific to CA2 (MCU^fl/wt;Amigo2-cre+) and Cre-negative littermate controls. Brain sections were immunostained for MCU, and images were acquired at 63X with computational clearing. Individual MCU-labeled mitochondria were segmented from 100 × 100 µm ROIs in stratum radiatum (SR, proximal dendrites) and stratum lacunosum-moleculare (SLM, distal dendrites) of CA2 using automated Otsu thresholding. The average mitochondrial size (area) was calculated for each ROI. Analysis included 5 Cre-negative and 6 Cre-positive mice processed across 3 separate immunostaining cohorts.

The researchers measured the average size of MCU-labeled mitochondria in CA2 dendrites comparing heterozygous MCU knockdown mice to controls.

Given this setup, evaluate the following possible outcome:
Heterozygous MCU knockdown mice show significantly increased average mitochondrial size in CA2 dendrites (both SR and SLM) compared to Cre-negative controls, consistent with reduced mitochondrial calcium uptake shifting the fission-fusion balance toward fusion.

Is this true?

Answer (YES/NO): NO